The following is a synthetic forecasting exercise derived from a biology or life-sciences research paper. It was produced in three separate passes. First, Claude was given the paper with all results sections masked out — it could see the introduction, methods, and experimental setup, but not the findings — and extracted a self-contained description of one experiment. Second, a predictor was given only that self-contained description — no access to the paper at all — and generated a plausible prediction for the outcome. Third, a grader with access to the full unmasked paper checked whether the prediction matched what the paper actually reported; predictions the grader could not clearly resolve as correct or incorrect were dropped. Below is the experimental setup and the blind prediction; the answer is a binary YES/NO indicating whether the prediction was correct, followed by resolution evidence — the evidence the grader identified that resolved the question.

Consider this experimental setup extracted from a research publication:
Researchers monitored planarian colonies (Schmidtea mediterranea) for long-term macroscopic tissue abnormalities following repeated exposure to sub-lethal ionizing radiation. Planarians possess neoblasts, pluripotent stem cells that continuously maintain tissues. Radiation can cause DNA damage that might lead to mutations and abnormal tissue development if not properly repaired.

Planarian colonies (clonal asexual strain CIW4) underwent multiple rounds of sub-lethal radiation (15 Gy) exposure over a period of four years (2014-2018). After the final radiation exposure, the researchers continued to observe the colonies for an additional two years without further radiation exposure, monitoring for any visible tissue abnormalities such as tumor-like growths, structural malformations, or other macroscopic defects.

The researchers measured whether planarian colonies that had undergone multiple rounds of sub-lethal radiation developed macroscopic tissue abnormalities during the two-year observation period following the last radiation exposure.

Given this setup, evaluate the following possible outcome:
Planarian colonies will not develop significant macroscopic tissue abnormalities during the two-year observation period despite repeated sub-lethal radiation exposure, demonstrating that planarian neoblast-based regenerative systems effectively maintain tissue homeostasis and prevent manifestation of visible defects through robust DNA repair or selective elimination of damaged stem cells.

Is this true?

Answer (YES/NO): YES